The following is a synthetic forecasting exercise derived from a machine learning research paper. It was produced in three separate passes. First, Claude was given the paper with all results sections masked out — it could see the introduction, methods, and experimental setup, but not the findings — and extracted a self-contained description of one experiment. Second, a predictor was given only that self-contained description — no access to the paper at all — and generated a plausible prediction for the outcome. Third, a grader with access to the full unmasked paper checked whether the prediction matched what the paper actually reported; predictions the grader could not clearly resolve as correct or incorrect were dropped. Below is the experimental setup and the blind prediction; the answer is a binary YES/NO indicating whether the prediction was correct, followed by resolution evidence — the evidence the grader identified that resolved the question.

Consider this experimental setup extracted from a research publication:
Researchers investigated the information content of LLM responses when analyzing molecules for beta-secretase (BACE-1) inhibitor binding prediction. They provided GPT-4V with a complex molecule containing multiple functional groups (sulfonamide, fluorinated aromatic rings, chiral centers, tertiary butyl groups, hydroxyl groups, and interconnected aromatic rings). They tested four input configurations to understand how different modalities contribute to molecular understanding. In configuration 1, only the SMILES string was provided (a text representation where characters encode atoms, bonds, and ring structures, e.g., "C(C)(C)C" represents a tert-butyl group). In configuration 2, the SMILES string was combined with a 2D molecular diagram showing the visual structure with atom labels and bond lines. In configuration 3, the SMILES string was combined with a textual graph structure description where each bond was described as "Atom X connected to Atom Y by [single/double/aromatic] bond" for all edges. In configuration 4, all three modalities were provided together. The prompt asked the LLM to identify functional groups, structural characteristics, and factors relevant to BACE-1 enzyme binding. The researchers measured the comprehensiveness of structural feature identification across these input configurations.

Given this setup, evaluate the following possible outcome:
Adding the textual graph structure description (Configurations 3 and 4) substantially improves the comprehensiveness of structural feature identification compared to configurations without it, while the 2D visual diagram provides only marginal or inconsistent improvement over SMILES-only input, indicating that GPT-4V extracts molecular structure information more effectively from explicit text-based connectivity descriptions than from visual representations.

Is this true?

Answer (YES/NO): NO